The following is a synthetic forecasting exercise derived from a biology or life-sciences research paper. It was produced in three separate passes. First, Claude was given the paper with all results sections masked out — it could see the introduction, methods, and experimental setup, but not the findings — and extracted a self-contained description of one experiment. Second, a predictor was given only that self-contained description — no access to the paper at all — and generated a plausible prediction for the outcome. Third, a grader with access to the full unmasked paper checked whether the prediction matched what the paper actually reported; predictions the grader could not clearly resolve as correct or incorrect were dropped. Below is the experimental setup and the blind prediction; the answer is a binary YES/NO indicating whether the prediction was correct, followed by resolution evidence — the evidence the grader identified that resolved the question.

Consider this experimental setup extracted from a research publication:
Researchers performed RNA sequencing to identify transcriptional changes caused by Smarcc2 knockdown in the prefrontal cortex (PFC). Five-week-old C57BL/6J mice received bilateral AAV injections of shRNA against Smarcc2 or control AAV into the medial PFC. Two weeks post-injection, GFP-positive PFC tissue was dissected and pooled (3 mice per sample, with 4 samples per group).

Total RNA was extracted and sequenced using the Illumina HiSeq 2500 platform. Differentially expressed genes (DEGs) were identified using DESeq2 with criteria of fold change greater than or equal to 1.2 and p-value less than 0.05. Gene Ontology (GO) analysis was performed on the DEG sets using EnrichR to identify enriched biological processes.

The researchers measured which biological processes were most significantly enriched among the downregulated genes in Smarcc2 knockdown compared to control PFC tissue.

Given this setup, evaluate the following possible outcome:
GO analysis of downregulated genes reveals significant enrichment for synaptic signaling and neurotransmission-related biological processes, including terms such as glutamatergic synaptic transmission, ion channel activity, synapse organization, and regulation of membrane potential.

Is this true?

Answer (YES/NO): YES